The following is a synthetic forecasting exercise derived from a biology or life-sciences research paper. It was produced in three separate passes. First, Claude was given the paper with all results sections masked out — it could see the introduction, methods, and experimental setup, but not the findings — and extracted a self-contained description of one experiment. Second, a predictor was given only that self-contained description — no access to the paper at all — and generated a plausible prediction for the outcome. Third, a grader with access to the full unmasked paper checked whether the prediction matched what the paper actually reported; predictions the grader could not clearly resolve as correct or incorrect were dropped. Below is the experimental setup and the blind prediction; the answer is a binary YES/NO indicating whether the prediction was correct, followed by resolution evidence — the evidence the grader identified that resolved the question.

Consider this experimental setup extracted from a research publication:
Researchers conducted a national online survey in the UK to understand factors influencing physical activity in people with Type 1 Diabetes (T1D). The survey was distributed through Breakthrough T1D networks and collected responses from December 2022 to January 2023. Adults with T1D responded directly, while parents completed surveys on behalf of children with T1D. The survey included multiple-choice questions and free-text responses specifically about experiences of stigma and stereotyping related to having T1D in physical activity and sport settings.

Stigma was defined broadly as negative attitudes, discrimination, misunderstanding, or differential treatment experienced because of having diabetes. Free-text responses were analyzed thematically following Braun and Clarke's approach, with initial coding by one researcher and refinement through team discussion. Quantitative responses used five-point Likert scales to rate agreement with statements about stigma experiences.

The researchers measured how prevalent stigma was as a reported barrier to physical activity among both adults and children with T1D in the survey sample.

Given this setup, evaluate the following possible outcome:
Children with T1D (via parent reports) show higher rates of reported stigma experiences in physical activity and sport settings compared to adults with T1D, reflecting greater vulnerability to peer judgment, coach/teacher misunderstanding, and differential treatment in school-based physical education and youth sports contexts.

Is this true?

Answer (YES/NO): YES